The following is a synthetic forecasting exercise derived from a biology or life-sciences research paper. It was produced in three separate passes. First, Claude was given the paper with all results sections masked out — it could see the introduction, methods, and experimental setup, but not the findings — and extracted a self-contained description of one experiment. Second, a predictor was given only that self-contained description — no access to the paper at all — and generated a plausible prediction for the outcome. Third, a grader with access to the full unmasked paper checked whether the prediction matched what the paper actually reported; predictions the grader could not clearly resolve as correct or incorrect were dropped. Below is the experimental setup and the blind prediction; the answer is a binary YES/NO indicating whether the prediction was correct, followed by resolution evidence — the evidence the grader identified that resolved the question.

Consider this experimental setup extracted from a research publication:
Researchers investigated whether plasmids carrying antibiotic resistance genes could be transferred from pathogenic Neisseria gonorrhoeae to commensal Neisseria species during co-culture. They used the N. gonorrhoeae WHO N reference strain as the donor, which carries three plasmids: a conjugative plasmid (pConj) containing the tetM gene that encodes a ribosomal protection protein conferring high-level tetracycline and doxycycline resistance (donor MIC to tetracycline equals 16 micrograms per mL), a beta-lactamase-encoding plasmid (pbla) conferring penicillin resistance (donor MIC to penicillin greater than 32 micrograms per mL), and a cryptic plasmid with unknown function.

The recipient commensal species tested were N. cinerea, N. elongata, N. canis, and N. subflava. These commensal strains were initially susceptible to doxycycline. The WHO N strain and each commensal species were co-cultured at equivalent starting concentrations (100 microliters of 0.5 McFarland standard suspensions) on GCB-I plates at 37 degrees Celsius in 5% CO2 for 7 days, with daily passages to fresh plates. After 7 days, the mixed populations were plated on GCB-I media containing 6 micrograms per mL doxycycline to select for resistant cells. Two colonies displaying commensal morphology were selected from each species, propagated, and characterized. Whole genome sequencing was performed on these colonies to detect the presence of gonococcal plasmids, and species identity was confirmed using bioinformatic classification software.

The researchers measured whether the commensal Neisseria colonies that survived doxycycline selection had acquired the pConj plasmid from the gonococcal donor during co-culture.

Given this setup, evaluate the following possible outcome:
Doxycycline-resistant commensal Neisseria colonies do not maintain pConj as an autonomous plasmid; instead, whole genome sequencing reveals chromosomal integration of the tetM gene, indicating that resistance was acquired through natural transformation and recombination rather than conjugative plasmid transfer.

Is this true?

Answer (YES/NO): NO